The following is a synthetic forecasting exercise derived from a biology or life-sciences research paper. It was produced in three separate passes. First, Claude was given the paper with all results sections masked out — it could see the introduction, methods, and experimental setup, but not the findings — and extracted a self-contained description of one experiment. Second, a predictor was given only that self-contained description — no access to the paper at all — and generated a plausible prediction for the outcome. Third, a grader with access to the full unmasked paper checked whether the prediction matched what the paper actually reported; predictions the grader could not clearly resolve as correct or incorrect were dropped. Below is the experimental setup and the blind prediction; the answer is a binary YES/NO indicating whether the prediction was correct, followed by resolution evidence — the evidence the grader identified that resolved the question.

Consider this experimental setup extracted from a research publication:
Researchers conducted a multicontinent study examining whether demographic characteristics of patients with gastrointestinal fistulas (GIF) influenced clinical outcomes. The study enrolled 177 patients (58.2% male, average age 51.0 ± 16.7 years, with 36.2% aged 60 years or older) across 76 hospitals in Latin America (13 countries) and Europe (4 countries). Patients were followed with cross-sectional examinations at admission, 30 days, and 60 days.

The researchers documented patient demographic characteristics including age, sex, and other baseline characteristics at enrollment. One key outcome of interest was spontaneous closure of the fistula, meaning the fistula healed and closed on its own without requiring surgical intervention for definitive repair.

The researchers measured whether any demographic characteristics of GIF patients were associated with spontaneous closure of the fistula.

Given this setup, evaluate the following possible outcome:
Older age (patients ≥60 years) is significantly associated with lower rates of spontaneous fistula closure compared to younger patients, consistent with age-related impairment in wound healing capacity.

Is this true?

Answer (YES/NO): NO